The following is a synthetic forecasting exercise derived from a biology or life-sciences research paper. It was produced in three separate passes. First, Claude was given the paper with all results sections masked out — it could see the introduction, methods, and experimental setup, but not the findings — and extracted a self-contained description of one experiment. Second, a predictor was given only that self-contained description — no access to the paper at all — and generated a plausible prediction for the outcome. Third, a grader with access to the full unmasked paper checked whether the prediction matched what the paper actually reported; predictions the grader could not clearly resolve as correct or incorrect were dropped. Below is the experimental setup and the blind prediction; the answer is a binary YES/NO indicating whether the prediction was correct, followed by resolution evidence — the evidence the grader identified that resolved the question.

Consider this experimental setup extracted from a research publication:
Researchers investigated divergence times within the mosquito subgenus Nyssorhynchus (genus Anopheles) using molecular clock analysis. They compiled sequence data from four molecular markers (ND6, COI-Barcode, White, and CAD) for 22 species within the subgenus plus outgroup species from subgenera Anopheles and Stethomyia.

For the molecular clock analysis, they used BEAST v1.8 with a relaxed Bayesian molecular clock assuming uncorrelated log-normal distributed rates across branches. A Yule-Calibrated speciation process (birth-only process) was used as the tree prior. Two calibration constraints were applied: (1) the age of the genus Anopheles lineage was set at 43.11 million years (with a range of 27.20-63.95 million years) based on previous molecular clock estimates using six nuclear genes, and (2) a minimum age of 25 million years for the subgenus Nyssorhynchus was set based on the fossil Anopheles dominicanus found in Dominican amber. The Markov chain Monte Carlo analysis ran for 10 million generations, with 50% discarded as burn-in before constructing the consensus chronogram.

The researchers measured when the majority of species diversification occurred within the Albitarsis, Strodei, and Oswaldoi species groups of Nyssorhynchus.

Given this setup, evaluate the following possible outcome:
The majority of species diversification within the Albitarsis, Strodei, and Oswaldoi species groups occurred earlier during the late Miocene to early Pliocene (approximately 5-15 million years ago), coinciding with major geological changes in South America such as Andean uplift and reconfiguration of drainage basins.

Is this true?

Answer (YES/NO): NO